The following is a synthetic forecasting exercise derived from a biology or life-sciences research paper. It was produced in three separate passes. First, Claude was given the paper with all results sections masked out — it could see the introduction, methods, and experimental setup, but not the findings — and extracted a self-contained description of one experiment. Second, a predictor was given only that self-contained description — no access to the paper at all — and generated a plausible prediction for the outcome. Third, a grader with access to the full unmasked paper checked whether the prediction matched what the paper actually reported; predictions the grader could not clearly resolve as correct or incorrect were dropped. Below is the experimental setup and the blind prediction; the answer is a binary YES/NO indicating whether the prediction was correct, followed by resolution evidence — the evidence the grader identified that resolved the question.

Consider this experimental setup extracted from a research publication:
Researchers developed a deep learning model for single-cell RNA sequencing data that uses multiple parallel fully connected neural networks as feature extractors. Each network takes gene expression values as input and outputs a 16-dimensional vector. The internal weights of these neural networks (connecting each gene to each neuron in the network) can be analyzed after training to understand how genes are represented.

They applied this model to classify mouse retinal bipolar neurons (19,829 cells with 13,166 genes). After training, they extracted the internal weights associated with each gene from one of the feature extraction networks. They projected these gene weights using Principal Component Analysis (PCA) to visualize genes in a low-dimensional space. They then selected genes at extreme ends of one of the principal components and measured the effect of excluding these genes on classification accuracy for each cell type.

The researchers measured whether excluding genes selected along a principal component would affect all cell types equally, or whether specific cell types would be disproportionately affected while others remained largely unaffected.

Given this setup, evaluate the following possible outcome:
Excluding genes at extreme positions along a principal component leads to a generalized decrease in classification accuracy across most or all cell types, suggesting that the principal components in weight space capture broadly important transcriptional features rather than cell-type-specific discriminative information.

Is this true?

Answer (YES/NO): NO